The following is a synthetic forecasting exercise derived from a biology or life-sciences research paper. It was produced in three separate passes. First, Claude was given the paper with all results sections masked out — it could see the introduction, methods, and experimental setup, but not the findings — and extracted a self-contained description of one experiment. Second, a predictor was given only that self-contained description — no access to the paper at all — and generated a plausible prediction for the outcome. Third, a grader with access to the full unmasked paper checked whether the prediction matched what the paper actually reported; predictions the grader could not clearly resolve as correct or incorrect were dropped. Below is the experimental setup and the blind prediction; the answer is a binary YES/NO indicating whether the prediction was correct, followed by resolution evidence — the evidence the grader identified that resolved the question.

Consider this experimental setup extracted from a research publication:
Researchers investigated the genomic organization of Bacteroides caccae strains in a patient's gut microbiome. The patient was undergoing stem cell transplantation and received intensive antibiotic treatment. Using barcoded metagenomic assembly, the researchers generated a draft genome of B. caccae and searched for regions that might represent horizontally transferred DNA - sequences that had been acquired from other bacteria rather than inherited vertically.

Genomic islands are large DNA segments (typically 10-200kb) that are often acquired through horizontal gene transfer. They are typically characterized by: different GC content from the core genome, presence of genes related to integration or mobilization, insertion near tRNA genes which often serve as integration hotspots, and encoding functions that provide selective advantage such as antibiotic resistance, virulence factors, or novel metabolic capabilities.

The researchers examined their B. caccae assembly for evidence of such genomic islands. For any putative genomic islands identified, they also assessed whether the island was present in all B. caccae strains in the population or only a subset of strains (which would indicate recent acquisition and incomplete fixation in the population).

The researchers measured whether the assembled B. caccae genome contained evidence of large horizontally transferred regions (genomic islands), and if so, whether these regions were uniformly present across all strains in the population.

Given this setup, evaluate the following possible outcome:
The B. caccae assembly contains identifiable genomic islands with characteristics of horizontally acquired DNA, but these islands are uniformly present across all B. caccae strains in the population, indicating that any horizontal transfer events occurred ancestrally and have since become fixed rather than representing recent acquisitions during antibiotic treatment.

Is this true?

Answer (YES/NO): NO